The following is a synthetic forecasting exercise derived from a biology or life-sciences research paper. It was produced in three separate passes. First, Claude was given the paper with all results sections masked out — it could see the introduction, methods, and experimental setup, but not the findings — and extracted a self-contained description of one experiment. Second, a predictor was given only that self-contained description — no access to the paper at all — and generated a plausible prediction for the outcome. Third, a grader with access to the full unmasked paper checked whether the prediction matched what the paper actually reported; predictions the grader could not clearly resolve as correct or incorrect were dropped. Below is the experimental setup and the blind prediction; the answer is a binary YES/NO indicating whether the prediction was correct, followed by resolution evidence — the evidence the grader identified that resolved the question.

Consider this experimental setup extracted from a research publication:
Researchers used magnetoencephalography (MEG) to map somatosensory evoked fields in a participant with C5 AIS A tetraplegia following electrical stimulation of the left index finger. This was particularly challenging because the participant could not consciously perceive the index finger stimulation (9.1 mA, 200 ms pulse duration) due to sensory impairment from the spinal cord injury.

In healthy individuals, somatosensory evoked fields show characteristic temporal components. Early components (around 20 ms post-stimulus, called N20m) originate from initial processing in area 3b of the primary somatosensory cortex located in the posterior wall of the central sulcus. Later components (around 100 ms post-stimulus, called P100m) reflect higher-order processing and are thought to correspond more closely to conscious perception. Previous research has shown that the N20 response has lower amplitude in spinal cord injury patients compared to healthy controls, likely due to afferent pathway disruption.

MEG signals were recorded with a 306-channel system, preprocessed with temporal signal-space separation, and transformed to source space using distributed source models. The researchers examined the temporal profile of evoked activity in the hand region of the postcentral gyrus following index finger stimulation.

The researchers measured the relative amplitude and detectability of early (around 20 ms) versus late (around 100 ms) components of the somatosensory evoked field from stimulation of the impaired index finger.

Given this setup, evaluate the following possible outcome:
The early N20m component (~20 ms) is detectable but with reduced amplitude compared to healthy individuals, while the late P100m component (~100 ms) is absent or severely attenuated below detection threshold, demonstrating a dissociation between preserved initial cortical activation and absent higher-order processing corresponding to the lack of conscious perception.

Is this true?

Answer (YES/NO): NO